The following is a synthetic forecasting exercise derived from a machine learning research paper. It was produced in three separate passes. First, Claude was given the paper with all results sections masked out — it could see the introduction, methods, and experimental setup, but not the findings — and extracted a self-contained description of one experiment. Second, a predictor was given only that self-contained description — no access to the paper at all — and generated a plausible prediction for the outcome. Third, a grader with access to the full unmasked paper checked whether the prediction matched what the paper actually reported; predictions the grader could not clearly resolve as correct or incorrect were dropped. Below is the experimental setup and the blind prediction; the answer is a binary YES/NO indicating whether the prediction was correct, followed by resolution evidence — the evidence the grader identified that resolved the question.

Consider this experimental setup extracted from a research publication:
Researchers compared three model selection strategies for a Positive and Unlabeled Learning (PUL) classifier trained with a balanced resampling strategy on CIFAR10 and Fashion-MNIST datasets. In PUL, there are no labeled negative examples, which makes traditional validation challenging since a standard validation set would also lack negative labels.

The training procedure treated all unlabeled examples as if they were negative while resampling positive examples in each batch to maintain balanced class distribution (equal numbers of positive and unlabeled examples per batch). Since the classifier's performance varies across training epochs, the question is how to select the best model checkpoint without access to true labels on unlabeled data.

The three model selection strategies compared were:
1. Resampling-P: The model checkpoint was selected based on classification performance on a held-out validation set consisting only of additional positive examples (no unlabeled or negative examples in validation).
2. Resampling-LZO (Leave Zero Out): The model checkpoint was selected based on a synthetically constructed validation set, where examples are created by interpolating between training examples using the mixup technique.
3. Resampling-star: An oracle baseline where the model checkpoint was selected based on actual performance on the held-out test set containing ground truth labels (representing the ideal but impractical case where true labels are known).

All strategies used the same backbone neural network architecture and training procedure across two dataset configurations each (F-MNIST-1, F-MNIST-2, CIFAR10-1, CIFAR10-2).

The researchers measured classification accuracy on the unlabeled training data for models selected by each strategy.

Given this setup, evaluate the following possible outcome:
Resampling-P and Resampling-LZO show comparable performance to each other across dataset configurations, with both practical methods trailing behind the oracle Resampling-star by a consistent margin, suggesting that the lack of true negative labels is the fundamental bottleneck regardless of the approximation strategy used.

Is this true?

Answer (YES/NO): NO